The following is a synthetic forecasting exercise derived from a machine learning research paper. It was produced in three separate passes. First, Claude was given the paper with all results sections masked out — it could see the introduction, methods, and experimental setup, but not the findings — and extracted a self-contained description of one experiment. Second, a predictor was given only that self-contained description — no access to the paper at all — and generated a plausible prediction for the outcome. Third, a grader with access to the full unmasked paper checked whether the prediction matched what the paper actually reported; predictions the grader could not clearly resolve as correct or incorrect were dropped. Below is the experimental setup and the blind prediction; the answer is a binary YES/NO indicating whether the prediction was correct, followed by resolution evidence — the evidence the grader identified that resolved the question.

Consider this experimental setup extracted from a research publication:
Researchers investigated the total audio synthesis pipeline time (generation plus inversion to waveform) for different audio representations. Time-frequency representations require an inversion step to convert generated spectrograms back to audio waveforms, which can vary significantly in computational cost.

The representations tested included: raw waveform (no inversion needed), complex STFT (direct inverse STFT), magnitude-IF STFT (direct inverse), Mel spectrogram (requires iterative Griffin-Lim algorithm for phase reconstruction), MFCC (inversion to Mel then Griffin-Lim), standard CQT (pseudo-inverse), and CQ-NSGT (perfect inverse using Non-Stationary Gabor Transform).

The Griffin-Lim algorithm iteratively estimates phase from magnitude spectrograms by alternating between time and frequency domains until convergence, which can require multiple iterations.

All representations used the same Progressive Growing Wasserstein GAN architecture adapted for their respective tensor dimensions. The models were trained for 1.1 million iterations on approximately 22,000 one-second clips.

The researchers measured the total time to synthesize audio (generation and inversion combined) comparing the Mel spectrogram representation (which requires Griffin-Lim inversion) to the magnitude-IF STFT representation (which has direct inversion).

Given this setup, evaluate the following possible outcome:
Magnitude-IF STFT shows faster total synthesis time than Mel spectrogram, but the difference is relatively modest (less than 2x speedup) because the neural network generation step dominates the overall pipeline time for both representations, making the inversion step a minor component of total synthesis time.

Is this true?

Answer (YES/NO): NO